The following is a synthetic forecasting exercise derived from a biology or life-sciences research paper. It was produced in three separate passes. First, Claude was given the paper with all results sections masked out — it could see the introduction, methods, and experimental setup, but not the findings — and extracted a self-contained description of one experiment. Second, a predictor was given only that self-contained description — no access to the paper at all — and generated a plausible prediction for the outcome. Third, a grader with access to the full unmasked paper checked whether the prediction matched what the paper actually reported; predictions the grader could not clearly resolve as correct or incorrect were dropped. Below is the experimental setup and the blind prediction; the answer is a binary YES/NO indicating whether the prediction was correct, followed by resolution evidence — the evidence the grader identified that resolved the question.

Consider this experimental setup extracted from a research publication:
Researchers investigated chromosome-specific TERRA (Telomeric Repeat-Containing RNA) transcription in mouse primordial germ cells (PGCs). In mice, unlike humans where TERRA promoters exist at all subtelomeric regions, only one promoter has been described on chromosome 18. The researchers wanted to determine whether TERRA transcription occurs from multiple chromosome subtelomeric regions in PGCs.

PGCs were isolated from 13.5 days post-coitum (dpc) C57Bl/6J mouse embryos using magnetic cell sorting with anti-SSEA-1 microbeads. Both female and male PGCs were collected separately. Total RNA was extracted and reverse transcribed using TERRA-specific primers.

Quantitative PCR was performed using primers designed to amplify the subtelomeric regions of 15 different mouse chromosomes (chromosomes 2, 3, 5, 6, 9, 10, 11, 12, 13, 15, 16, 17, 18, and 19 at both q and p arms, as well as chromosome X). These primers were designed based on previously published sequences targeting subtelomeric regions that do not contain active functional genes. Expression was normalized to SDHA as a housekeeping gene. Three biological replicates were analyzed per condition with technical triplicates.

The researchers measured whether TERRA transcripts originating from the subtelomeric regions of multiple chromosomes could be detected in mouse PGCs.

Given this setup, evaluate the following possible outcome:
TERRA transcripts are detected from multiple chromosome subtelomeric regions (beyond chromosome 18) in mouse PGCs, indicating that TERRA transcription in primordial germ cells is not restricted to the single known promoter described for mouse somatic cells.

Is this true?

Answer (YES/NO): YES